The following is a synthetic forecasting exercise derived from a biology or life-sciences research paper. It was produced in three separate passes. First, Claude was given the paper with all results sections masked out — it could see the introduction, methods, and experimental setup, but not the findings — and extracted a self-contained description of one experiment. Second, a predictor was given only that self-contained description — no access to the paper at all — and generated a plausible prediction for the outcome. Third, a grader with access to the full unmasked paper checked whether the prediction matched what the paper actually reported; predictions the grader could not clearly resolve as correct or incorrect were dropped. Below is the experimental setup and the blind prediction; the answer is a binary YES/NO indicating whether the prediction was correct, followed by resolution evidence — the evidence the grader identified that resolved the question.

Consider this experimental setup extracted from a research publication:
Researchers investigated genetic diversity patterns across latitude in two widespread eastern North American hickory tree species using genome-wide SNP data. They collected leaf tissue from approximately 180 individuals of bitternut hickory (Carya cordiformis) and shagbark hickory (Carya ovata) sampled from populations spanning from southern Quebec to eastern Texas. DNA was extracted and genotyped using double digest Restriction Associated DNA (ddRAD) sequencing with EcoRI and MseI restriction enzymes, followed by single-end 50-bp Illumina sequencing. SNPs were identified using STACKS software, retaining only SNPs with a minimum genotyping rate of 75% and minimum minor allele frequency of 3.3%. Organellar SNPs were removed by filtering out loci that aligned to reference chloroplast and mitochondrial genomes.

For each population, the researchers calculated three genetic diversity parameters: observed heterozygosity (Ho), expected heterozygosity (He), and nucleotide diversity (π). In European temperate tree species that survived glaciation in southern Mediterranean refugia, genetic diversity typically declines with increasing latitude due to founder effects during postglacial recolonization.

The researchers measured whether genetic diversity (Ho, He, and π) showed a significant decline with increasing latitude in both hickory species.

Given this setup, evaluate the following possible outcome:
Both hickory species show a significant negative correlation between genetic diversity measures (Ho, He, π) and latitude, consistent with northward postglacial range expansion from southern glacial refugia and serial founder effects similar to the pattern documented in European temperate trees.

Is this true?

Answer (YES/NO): NO